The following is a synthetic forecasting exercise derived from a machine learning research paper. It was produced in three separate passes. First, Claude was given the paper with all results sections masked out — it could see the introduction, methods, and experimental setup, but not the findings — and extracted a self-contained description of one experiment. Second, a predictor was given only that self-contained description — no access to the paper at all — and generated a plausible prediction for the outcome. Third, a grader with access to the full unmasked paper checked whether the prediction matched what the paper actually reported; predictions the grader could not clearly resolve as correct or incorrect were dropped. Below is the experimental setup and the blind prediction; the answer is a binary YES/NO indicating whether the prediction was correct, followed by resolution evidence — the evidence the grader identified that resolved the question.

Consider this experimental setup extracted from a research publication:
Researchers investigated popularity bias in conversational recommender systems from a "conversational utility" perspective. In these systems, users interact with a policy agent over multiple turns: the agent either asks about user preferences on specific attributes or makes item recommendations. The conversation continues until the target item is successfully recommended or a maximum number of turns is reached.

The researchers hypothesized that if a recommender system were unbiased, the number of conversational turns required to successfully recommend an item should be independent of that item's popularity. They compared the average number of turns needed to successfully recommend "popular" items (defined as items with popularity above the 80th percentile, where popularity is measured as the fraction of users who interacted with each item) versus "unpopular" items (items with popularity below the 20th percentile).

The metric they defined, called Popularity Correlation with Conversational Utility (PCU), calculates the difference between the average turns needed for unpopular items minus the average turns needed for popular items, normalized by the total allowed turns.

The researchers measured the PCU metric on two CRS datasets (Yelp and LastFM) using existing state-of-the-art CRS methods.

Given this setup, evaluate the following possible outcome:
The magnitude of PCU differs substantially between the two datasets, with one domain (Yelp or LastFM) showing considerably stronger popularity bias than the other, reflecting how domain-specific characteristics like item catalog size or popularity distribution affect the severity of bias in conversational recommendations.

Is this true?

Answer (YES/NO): YES